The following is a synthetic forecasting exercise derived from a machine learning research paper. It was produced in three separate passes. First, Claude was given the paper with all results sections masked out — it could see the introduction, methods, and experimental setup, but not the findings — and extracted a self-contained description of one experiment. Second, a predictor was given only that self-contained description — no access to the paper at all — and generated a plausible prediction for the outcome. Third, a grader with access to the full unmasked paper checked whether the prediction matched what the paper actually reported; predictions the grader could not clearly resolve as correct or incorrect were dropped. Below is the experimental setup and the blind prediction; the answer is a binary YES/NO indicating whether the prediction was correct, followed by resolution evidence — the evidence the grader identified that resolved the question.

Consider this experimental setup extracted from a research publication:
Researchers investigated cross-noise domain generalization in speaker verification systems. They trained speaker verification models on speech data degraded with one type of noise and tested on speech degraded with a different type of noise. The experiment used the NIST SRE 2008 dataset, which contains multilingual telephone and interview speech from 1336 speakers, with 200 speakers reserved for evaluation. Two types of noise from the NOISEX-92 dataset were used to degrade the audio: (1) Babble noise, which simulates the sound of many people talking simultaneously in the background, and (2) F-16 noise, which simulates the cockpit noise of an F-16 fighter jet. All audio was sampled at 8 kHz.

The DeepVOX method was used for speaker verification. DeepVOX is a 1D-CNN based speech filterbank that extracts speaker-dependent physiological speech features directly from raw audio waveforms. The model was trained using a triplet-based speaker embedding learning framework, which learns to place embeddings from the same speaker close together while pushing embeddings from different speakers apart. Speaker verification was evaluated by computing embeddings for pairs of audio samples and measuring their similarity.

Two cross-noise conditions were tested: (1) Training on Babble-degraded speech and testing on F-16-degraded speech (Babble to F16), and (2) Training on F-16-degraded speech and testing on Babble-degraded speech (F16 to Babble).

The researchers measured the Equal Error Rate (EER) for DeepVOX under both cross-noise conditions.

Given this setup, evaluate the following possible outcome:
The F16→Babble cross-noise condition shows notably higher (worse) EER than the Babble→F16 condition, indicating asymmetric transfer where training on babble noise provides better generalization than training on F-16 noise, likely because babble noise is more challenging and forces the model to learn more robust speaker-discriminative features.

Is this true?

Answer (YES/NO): NO